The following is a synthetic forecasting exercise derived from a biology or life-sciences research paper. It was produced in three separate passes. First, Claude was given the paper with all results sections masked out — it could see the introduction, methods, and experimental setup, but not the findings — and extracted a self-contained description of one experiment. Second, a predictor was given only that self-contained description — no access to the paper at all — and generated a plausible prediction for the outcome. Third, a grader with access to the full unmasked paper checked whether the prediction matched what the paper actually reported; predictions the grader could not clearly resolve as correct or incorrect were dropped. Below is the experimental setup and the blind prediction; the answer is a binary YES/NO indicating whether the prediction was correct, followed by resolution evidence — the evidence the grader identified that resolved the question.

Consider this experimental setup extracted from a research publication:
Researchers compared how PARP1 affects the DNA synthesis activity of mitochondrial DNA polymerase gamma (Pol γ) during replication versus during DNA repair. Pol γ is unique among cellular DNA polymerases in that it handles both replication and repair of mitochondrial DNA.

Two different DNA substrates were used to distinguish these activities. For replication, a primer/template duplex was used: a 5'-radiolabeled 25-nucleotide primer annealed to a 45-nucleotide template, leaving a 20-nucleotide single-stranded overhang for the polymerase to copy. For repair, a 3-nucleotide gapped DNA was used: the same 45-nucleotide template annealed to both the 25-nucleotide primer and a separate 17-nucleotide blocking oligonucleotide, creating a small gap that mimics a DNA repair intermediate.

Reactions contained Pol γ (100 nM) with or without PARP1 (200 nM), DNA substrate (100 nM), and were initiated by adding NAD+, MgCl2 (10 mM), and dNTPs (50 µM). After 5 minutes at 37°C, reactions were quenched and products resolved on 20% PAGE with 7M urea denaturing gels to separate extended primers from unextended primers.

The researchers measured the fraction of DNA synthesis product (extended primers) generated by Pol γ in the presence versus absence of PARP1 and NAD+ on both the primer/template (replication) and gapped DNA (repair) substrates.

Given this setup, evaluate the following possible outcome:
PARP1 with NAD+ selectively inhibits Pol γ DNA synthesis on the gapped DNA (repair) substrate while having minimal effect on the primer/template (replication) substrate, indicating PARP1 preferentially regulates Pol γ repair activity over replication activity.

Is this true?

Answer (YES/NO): NO